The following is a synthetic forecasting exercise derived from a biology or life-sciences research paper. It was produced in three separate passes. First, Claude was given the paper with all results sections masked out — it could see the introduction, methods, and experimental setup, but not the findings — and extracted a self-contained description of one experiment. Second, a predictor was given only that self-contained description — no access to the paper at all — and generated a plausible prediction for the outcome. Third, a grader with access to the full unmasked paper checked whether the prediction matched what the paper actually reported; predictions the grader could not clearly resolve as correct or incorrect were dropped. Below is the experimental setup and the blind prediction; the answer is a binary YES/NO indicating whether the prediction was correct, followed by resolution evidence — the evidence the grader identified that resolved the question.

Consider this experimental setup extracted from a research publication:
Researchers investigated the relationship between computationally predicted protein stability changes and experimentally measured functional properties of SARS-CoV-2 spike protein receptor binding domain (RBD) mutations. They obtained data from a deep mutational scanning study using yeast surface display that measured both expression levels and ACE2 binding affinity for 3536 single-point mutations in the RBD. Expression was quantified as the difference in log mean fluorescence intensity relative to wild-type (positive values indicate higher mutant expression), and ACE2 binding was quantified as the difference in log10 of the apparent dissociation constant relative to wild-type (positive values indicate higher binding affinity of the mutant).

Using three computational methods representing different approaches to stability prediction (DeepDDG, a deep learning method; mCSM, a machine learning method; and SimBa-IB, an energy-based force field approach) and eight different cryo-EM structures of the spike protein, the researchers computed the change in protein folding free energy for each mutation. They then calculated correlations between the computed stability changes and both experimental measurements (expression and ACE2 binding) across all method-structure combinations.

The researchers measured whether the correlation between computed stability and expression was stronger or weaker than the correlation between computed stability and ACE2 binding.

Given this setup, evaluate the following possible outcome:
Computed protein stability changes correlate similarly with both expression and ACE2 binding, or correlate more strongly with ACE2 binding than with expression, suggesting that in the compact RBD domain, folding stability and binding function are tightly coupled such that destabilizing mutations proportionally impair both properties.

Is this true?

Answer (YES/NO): NO